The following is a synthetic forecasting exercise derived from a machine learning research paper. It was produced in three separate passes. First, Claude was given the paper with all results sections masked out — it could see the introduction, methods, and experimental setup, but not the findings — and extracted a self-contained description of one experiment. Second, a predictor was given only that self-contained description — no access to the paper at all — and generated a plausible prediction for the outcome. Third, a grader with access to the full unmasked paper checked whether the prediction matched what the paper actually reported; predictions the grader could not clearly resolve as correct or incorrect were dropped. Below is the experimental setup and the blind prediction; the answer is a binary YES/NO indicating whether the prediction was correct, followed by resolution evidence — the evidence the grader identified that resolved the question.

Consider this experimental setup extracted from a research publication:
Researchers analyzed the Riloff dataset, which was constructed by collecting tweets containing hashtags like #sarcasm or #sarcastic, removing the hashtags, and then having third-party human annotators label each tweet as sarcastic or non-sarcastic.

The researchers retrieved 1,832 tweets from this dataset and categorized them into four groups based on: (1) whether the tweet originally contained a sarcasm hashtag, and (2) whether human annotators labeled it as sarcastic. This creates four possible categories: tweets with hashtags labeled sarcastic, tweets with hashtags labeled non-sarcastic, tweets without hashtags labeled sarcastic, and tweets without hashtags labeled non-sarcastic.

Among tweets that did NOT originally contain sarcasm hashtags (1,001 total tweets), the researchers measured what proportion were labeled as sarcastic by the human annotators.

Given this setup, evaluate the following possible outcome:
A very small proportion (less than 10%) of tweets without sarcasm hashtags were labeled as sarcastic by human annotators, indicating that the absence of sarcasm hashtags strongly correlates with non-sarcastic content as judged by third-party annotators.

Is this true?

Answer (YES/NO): YES